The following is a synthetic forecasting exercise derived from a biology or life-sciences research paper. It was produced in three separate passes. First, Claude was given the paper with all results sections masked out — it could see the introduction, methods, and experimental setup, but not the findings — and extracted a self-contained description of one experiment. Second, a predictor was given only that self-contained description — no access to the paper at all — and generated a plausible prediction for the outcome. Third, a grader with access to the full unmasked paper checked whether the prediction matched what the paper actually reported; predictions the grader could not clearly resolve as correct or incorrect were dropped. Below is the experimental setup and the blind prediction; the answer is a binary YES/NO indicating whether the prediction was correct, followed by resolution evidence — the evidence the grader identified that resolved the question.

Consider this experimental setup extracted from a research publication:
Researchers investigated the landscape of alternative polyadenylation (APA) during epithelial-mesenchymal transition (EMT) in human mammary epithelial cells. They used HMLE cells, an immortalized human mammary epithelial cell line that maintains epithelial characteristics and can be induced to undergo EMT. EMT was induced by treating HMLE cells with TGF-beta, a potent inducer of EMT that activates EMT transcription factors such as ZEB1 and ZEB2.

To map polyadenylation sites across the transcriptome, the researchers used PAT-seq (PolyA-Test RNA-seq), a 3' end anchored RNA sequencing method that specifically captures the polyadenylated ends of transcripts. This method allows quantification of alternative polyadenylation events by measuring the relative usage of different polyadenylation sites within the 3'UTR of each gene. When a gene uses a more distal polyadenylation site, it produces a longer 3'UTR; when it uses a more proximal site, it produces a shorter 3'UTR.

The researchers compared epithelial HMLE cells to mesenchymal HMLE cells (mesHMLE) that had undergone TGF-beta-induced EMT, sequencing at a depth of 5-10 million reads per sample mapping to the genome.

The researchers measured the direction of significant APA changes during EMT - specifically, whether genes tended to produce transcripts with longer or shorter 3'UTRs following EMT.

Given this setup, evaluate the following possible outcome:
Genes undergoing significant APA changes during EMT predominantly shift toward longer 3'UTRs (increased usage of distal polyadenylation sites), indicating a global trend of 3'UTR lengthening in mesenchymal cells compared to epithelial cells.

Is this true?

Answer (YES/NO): YES